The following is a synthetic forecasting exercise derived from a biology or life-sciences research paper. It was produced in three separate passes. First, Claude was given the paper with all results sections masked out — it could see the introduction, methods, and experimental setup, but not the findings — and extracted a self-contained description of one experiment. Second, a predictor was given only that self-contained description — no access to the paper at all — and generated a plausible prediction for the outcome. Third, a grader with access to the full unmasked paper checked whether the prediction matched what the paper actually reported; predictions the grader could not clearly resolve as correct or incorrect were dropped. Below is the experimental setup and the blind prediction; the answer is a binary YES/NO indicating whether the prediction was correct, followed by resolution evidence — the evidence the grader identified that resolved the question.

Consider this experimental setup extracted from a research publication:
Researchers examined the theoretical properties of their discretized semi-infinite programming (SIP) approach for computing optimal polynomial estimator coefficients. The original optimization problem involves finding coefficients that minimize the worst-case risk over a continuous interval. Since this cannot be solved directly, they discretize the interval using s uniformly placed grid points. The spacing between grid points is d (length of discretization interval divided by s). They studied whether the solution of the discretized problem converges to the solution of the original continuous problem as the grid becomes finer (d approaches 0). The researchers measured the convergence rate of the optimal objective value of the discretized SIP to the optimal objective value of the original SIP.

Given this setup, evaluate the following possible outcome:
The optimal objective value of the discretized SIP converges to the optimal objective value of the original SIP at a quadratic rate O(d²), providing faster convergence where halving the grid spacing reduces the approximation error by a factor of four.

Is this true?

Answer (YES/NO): YES